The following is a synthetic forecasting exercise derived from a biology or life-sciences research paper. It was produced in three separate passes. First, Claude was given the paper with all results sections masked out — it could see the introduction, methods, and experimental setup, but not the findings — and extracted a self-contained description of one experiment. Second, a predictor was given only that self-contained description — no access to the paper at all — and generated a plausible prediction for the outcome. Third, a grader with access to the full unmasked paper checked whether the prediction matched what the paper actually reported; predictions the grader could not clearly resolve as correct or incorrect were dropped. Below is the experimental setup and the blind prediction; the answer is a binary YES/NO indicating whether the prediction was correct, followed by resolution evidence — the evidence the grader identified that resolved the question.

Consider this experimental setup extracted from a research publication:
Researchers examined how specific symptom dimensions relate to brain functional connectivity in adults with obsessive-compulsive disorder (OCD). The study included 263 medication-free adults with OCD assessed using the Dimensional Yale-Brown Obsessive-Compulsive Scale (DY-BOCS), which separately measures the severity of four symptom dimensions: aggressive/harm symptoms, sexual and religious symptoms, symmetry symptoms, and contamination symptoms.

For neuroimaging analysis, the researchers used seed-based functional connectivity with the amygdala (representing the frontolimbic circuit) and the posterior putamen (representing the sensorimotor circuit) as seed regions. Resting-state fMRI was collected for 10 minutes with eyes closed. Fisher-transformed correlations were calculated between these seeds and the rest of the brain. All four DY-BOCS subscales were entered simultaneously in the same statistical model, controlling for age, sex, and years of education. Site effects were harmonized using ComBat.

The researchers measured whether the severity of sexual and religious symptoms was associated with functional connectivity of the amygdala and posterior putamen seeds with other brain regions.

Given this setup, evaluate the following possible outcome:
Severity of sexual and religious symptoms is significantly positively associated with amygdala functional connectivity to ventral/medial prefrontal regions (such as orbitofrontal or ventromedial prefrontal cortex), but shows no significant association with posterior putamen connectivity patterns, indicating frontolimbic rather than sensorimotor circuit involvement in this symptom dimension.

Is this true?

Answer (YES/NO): NO